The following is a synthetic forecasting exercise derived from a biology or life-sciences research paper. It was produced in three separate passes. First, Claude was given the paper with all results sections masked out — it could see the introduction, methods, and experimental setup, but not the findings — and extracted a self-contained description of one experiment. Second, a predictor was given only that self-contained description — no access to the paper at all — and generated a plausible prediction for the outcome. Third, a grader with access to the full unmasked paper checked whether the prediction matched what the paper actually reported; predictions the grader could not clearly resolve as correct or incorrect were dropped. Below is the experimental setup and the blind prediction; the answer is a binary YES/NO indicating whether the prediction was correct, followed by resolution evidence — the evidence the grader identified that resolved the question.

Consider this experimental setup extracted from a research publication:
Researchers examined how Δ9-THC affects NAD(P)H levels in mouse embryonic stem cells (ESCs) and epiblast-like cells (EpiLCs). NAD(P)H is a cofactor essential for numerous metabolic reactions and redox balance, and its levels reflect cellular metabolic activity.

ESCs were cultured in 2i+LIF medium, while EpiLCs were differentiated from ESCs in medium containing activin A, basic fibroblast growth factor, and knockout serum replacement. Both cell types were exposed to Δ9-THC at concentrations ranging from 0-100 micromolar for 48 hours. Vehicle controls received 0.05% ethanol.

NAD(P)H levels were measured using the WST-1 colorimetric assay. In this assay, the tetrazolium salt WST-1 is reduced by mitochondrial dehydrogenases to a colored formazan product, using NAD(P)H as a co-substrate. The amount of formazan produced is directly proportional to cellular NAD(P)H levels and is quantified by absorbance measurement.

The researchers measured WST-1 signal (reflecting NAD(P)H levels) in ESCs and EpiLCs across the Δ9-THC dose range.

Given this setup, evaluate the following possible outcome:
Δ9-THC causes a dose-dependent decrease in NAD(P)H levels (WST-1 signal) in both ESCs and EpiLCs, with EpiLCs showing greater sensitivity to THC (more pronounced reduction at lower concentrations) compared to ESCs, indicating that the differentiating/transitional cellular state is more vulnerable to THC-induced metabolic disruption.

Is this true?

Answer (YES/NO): NO